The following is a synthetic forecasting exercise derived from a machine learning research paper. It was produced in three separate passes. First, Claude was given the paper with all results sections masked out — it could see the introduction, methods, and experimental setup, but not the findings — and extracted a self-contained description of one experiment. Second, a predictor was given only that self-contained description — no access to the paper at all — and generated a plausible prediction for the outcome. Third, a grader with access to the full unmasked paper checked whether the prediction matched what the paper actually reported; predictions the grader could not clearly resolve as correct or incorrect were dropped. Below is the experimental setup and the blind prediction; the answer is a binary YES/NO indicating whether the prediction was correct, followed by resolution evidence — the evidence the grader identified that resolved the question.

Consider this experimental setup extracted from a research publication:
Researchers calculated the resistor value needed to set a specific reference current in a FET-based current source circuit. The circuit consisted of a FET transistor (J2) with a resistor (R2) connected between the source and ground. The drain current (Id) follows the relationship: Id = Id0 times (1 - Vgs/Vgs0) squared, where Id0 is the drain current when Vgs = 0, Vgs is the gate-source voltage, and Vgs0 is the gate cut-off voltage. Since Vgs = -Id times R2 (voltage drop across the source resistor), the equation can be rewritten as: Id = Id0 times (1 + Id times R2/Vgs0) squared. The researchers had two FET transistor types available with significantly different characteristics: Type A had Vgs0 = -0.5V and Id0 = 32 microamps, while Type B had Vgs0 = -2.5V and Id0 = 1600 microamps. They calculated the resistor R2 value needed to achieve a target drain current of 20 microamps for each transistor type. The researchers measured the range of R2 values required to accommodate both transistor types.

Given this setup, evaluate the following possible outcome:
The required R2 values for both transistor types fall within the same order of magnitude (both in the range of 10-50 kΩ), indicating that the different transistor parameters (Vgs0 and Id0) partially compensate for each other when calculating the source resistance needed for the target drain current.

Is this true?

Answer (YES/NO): NO